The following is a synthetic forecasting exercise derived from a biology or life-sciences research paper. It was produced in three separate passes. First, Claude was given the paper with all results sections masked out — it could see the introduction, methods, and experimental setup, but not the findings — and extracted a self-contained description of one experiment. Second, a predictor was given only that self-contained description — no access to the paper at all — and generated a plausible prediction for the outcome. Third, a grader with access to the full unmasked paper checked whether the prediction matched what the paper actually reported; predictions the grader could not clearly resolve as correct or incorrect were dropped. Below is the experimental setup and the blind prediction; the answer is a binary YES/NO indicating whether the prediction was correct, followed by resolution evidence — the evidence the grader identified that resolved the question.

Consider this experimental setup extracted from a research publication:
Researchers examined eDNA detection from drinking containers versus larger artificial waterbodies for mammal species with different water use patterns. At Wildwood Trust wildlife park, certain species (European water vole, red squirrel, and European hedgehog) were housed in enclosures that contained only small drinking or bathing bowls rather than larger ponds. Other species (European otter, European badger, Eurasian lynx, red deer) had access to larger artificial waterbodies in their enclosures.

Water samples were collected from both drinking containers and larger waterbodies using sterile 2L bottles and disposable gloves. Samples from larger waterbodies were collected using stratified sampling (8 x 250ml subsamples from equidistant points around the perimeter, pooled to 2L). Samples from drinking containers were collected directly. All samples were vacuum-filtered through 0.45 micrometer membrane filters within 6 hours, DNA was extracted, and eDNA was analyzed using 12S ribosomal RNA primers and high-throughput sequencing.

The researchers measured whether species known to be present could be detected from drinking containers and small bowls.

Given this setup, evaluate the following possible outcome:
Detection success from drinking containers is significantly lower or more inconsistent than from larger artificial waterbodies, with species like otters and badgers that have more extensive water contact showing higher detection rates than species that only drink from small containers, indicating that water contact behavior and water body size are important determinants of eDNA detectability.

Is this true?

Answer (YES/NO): NO